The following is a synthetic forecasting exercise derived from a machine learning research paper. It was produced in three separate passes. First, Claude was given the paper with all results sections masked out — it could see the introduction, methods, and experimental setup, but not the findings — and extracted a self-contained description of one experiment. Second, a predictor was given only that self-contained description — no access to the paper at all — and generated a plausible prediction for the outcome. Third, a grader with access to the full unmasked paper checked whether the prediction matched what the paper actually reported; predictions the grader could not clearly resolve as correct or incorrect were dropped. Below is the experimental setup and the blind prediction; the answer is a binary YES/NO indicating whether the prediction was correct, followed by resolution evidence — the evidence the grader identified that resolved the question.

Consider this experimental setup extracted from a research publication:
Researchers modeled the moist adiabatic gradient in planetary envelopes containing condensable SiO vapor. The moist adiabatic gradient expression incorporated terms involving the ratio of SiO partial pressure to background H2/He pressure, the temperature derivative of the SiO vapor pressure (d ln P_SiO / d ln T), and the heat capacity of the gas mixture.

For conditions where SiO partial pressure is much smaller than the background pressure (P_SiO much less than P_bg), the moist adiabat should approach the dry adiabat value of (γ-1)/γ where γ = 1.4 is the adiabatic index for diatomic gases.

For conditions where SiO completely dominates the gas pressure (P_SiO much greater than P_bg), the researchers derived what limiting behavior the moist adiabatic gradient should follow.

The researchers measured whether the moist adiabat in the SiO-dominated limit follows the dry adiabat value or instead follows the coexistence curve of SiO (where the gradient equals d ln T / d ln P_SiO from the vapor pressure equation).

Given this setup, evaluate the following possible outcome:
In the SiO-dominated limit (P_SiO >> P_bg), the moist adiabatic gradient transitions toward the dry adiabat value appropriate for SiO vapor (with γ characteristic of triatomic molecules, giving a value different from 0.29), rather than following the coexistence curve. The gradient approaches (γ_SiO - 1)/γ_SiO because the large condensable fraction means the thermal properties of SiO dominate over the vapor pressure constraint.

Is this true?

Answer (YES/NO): NO